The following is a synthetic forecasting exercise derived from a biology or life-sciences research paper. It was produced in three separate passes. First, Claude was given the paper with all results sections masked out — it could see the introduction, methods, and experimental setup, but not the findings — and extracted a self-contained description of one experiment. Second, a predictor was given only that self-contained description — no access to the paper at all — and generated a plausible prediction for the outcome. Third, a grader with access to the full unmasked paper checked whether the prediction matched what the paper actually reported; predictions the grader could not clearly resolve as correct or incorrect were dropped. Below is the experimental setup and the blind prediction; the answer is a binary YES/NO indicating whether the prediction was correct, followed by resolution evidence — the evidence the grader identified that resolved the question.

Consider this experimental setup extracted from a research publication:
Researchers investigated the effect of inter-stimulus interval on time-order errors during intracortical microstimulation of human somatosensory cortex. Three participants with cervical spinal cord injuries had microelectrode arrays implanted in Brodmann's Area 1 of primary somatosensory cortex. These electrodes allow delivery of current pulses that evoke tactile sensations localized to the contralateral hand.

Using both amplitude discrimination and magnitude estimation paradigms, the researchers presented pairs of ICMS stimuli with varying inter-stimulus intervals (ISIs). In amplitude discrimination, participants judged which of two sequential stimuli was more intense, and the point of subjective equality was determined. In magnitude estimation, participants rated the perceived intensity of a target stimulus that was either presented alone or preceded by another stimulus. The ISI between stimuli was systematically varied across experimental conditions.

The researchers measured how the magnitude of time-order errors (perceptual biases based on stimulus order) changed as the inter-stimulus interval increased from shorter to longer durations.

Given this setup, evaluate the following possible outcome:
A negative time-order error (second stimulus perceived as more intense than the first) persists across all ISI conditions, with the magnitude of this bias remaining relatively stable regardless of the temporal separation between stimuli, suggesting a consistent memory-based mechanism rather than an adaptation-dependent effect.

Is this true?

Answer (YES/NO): NO